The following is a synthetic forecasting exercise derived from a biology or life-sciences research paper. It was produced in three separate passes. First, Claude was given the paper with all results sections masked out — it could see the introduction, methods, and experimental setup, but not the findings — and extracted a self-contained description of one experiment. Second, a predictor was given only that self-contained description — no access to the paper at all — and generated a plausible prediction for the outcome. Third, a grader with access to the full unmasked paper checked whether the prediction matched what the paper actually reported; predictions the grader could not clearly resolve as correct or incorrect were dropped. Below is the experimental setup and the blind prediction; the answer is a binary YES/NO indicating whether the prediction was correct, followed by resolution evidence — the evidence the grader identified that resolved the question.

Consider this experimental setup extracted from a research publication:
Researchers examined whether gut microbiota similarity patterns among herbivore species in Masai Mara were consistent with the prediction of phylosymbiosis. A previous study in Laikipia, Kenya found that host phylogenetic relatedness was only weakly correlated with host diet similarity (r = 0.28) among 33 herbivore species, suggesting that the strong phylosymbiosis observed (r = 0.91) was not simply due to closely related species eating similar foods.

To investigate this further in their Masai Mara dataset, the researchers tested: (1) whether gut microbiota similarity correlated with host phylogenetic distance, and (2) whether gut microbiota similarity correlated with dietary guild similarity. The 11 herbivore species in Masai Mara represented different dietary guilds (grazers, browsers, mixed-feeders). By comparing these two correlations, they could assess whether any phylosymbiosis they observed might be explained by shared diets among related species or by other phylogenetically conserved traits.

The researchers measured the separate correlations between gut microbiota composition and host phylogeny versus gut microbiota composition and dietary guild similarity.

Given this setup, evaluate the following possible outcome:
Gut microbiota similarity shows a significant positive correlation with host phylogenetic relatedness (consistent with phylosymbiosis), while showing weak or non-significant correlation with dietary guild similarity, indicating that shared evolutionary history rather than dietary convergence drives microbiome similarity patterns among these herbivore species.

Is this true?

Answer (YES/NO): NO